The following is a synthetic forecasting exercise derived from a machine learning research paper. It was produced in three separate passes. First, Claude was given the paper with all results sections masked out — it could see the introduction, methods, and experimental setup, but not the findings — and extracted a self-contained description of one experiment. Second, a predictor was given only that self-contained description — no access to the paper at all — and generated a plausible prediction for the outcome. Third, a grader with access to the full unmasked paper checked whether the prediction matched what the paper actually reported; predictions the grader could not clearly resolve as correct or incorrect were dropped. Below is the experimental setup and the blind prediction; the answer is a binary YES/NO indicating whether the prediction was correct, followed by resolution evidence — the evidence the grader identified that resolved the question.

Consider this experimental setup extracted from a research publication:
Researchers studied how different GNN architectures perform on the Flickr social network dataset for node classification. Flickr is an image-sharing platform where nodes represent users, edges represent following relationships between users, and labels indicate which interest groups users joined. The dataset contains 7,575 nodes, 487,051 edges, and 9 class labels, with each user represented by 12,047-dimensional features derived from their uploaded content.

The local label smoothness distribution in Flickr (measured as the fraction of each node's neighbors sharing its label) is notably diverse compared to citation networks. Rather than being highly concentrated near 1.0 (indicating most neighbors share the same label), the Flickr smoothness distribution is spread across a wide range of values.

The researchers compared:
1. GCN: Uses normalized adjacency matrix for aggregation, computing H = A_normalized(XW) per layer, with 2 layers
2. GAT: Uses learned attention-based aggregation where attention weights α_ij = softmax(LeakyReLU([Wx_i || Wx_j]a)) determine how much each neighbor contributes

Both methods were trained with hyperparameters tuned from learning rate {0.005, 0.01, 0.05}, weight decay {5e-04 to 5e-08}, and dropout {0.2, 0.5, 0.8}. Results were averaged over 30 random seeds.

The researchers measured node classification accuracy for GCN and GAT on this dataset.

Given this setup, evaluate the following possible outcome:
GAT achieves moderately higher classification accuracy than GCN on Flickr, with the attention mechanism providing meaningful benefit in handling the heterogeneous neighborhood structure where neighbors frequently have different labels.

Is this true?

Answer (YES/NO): NO